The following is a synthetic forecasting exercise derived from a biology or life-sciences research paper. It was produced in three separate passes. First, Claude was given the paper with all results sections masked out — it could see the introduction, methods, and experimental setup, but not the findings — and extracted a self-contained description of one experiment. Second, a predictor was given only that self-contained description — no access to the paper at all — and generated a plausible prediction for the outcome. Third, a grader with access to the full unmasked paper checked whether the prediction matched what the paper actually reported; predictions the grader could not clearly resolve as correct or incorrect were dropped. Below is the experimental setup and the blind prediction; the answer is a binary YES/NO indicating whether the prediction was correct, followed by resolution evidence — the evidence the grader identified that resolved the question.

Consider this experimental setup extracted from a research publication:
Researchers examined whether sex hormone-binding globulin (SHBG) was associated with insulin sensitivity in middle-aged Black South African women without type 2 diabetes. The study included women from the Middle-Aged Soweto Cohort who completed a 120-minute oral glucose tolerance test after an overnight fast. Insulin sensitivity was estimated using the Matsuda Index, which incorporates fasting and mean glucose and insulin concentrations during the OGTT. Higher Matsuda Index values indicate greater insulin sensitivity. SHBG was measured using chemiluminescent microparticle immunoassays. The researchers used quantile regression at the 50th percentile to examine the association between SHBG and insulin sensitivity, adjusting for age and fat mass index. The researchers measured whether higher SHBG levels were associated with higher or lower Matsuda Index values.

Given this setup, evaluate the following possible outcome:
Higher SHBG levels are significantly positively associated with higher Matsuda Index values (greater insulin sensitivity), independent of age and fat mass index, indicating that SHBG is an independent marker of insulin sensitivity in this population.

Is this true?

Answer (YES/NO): YES